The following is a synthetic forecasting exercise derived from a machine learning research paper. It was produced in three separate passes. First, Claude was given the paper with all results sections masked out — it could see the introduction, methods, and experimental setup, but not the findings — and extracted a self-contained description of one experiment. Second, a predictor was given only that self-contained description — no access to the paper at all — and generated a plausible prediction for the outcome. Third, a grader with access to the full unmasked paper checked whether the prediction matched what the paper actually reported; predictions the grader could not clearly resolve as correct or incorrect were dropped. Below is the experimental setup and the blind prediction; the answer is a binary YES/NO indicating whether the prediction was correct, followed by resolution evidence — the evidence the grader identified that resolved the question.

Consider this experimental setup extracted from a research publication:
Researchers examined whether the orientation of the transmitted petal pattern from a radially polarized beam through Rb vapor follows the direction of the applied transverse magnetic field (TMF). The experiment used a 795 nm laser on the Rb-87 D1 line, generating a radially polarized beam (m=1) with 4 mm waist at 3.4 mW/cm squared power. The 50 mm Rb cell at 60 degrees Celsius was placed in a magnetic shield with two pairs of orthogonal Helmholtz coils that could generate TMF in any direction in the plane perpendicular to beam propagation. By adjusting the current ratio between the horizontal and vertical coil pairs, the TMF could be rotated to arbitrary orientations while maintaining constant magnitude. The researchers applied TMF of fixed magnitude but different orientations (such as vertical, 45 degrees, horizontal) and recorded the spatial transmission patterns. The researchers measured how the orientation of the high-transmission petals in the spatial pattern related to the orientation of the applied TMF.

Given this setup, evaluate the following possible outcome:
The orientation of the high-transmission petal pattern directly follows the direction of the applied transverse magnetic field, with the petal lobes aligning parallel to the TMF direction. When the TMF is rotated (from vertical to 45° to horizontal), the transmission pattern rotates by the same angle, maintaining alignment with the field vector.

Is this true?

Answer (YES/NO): YES